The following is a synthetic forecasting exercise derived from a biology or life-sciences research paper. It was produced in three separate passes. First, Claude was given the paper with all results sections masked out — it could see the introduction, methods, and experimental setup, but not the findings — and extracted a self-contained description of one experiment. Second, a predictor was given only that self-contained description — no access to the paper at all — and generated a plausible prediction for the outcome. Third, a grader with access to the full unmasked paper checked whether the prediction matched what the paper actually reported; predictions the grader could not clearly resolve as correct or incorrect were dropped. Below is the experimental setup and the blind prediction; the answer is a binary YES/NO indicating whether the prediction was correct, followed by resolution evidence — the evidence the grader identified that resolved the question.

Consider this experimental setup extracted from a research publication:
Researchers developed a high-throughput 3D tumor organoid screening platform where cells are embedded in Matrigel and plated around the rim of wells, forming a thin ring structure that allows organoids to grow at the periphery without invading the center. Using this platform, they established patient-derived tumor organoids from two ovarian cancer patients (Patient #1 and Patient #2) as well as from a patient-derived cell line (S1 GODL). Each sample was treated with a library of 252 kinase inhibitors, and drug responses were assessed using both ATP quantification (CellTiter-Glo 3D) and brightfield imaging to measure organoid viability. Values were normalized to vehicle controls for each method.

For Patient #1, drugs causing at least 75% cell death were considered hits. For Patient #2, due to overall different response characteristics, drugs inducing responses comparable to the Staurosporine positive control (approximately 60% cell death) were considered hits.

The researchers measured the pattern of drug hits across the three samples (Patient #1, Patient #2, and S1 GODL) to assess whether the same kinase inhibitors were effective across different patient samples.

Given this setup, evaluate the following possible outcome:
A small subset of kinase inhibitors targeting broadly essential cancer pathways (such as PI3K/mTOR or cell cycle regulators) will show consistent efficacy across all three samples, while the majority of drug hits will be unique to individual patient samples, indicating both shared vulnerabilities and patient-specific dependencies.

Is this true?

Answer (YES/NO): NO